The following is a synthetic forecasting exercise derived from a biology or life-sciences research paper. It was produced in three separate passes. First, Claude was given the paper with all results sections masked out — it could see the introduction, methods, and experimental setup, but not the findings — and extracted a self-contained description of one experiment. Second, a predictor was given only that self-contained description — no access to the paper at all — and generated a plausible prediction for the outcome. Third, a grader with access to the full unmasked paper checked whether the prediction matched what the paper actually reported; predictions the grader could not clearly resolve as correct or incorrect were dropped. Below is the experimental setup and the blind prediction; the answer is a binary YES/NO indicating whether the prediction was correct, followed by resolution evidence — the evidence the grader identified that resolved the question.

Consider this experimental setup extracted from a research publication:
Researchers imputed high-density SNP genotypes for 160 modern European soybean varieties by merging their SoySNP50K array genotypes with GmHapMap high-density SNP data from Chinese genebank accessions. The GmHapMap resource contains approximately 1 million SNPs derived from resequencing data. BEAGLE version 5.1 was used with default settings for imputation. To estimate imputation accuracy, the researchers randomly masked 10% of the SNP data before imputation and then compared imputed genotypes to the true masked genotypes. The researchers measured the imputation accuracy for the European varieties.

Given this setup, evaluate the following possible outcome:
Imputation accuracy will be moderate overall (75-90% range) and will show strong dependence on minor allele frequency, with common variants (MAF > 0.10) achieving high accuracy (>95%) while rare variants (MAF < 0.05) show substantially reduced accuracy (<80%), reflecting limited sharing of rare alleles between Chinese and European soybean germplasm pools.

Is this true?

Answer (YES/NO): NO